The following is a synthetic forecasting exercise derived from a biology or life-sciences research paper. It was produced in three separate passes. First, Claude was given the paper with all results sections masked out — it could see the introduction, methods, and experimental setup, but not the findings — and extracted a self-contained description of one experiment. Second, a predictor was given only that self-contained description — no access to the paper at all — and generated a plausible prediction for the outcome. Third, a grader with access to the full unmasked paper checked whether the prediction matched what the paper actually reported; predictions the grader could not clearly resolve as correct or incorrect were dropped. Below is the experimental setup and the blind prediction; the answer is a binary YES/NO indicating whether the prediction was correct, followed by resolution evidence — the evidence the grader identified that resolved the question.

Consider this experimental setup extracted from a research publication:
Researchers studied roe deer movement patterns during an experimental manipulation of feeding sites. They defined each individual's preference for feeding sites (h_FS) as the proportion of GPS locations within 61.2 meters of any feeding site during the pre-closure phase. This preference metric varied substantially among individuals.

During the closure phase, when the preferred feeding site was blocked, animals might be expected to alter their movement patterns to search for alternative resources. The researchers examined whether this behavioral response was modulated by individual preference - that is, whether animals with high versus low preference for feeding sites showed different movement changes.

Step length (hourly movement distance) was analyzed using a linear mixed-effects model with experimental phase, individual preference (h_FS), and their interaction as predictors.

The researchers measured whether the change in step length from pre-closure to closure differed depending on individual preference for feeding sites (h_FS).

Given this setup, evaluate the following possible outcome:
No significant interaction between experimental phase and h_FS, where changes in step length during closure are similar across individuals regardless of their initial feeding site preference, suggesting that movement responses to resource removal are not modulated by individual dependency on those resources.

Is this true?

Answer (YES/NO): NO